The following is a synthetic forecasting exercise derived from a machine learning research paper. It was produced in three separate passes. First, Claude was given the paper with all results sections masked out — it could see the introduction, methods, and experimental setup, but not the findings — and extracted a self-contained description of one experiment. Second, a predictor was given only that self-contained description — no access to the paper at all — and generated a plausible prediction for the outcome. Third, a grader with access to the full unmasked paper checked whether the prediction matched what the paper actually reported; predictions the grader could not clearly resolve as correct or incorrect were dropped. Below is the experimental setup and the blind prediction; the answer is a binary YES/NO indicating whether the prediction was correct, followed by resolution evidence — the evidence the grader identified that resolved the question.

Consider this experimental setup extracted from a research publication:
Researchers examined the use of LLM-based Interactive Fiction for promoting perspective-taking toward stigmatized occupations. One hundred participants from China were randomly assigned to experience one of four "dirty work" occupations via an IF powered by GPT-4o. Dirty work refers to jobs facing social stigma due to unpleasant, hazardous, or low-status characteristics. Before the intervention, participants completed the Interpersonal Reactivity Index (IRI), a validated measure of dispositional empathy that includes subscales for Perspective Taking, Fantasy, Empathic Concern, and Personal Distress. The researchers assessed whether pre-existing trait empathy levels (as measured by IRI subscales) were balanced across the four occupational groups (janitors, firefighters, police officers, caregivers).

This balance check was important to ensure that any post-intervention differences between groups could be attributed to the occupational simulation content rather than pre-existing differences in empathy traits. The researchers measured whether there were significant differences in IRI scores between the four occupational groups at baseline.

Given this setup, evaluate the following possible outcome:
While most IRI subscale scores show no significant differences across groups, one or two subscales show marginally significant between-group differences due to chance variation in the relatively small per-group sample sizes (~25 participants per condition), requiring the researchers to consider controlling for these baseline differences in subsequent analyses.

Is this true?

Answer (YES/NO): NO